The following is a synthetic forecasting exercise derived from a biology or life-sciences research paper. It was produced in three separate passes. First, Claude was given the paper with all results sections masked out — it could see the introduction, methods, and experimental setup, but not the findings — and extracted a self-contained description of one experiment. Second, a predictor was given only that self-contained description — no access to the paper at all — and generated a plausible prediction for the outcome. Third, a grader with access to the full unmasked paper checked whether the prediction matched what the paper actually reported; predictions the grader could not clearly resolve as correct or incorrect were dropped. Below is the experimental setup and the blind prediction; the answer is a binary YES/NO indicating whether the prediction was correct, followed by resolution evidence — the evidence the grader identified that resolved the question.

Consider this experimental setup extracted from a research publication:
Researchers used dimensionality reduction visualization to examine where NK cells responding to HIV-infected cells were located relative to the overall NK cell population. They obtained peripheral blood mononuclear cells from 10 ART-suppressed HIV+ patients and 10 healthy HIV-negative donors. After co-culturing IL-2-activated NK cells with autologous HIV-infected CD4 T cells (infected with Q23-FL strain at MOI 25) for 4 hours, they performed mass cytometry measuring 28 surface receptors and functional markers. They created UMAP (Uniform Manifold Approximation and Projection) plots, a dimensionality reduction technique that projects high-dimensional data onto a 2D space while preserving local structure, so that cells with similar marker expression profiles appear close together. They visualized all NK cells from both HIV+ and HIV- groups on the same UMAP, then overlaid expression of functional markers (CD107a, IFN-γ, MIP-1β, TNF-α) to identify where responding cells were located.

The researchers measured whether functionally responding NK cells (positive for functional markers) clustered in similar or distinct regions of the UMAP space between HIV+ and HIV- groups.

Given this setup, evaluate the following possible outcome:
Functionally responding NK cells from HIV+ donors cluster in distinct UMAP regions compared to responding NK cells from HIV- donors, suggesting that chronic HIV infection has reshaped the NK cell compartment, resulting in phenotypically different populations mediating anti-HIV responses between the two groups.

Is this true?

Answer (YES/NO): NO